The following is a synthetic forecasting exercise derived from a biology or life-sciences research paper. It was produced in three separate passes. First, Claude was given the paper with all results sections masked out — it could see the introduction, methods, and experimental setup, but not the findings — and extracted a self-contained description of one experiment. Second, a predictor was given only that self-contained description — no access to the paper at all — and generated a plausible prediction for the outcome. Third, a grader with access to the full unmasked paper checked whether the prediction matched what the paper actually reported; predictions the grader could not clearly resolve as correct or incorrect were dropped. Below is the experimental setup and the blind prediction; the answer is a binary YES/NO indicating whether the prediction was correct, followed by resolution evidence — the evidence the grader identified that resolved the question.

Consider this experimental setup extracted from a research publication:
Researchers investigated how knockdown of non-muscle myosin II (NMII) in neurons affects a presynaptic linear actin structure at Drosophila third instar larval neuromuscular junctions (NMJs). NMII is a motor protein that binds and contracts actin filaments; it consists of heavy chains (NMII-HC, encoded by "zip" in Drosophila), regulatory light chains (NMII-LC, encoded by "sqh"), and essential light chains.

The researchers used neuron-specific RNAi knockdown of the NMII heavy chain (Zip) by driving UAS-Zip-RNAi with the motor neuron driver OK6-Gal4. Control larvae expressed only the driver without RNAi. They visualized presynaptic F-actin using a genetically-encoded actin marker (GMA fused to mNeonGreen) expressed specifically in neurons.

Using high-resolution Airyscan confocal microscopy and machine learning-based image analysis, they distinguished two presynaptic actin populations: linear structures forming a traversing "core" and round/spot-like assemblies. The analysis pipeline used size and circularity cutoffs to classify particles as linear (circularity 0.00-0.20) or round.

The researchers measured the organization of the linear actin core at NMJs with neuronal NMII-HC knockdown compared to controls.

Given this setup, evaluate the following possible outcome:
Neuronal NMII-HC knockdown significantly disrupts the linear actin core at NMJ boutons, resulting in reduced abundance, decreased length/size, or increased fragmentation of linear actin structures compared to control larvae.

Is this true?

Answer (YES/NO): YES